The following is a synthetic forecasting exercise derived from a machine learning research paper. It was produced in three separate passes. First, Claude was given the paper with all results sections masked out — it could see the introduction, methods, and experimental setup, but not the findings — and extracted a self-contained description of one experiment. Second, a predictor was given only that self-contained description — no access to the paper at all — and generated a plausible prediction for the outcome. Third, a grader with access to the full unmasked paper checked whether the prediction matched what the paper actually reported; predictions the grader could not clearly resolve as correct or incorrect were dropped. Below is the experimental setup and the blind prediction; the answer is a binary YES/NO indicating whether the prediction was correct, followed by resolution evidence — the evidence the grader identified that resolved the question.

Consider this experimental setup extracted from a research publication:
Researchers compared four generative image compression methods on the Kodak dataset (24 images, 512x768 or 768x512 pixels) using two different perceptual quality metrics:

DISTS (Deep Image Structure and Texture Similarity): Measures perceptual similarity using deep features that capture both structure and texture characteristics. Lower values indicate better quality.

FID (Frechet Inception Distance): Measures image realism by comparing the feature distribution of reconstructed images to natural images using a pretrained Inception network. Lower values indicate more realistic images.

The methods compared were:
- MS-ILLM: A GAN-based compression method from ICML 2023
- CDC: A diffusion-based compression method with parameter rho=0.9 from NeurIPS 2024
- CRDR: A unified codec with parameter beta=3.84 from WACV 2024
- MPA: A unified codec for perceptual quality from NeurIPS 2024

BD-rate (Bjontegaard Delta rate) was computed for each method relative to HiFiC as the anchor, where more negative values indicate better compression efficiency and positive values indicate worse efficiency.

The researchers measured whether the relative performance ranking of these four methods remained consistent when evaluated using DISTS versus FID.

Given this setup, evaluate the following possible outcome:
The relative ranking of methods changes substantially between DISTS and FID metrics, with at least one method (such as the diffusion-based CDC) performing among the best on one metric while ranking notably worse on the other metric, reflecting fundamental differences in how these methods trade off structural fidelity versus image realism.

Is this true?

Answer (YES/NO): YES